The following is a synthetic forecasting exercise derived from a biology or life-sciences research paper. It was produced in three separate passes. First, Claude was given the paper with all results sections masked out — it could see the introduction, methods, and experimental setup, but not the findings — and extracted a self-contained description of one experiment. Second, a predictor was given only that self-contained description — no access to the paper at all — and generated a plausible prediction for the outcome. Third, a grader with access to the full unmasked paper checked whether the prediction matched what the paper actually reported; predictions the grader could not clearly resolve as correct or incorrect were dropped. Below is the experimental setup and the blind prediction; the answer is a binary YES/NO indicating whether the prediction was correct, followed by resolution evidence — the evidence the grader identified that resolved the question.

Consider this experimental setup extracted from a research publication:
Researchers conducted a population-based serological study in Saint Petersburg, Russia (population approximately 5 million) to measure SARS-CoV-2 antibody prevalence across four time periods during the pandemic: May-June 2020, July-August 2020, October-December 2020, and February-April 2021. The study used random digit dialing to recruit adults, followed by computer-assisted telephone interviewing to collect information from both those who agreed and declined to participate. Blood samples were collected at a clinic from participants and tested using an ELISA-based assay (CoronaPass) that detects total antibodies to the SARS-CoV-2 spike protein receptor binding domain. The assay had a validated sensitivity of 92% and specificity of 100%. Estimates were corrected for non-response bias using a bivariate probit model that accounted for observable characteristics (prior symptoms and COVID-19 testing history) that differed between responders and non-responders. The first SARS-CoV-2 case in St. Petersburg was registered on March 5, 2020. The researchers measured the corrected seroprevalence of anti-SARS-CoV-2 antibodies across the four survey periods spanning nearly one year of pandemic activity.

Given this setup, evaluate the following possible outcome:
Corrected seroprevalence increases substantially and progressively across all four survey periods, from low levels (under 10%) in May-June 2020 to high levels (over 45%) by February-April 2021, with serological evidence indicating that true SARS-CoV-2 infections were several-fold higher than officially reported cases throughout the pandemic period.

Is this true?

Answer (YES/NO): NO